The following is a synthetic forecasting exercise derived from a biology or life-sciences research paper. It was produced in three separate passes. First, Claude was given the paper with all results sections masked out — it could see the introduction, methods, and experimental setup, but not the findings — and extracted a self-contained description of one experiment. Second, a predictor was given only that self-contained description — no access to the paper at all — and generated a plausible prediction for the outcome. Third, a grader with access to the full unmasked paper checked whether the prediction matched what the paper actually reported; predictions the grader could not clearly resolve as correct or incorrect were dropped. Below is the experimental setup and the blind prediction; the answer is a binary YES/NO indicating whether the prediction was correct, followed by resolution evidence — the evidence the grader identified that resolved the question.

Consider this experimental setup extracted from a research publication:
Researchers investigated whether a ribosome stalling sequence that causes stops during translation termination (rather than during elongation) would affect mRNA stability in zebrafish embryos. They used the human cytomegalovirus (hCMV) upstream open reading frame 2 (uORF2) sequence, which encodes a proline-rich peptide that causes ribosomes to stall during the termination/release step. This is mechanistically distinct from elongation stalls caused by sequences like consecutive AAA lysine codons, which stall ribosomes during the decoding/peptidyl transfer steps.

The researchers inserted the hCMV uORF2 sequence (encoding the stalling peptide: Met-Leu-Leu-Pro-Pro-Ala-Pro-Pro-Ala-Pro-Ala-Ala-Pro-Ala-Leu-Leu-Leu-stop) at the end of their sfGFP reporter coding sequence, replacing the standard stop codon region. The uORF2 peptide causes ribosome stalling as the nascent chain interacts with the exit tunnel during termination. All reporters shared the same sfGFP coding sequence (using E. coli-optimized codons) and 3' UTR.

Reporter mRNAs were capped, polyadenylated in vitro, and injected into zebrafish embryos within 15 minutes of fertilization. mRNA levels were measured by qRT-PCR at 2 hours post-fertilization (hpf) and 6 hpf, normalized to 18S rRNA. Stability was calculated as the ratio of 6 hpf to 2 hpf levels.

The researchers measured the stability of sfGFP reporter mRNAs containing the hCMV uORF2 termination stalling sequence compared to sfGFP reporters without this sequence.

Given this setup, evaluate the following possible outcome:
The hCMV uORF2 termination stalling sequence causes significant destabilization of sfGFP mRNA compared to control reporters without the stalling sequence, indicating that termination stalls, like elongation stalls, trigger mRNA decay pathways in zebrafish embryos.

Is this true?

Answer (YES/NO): YES